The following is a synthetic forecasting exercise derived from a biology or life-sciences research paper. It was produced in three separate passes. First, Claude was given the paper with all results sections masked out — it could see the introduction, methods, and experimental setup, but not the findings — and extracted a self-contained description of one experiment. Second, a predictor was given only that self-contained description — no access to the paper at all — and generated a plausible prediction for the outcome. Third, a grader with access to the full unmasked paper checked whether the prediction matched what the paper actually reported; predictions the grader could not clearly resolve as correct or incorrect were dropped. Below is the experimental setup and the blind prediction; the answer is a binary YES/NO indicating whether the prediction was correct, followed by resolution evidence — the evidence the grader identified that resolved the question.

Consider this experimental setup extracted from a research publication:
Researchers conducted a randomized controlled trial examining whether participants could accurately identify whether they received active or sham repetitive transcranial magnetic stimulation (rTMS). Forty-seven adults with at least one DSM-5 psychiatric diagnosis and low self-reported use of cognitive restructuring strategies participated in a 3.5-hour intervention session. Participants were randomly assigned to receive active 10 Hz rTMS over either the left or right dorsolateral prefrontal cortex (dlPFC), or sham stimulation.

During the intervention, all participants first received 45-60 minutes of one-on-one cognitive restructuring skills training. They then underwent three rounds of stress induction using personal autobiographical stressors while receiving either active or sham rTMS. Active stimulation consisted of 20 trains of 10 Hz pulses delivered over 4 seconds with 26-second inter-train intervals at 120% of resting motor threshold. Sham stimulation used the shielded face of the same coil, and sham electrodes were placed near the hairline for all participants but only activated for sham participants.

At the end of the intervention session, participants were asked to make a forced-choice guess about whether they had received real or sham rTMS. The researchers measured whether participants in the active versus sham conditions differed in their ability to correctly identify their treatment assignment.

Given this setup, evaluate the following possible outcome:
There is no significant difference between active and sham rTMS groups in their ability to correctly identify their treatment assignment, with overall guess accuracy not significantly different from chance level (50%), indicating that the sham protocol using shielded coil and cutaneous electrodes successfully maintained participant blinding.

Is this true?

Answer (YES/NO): NO